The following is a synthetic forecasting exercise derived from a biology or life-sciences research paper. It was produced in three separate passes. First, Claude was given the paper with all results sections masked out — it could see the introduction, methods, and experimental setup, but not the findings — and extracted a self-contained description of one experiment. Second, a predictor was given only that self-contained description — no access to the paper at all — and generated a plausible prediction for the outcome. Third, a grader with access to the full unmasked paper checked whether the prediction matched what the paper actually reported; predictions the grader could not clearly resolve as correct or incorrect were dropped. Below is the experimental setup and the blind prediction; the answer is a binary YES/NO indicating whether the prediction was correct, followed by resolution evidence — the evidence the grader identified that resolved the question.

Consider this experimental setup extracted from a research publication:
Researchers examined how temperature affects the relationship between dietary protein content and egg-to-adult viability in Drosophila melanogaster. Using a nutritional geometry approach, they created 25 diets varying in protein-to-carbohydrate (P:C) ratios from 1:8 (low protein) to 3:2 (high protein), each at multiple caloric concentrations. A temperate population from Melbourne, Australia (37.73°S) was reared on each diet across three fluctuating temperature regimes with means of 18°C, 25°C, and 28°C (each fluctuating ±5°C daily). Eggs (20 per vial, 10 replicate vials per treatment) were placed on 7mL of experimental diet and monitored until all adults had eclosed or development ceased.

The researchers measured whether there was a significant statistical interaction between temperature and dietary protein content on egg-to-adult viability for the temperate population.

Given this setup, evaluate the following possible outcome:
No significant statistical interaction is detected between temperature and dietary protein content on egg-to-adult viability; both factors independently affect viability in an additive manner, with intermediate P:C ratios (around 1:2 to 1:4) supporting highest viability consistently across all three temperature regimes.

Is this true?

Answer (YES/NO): NO